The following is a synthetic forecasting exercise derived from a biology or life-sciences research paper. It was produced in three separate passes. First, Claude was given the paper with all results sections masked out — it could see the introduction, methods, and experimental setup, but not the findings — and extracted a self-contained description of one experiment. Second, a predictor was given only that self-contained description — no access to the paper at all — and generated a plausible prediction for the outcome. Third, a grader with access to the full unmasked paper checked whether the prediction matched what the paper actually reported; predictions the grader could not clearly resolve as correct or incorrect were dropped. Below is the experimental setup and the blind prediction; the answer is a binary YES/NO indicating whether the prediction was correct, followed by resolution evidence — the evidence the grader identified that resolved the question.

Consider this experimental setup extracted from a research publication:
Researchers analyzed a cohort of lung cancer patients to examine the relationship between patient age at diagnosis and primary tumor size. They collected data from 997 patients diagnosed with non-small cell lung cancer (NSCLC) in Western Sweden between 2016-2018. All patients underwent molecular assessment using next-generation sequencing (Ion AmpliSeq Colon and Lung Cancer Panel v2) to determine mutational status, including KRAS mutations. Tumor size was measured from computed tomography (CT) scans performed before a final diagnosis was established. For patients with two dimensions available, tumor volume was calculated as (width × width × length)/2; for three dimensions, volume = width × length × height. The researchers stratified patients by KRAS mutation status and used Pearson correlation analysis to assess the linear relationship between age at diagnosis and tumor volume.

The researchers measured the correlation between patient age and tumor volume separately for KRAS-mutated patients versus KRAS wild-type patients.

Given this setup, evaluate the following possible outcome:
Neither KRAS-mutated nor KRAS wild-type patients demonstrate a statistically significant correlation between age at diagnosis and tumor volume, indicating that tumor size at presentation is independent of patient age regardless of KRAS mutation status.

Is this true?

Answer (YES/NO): NO